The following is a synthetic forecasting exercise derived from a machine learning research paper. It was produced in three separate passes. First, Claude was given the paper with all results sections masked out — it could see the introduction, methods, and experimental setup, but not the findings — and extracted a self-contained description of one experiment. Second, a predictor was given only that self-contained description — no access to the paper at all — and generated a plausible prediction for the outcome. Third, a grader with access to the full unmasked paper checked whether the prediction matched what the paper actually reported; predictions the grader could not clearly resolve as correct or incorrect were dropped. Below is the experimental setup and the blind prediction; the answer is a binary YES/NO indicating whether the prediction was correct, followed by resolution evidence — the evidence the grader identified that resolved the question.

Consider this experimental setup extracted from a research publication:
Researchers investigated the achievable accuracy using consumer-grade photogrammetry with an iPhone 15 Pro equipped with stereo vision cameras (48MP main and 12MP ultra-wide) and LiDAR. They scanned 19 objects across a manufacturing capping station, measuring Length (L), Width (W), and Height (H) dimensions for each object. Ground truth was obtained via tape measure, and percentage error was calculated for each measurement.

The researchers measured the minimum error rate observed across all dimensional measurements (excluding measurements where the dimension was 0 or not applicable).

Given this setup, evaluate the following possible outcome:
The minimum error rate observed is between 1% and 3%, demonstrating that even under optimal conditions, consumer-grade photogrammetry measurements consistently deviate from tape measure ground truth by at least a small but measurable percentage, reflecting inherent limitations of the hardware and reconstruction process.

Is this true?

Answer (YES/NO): NO